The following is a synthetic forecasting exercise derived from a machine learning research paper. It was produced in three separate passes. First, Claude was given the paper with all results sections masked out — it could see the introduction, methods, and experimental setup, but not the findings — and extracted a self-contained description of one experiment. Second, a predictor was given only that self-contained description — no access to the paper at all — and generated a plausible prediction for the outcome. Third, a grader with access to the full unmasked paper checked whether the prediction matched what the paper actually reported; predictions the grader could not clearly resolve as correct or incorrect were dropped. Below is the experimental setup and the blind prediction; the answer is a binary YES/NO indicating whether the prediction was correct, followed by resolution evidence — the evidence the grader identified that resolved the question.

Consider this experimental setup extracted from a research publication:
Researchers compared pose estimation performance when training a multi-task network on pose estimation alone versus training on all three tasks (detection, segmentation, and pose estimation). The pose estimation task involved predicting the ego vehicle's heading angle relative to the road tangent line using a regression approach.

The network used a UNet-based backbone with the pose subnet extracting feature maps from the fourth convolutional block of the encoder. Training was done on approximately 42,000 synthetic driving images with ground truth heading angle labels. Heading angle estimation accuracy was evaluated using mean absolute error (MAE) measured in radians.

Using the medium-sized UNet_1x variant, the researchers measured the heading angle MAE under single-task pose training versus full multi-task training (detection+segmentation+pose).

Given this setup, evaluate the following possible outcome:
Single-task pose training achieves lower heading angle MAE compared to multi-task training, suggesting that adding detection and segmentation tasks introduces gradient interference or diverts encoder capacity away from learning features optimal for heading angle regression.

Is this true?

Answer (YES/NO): NO